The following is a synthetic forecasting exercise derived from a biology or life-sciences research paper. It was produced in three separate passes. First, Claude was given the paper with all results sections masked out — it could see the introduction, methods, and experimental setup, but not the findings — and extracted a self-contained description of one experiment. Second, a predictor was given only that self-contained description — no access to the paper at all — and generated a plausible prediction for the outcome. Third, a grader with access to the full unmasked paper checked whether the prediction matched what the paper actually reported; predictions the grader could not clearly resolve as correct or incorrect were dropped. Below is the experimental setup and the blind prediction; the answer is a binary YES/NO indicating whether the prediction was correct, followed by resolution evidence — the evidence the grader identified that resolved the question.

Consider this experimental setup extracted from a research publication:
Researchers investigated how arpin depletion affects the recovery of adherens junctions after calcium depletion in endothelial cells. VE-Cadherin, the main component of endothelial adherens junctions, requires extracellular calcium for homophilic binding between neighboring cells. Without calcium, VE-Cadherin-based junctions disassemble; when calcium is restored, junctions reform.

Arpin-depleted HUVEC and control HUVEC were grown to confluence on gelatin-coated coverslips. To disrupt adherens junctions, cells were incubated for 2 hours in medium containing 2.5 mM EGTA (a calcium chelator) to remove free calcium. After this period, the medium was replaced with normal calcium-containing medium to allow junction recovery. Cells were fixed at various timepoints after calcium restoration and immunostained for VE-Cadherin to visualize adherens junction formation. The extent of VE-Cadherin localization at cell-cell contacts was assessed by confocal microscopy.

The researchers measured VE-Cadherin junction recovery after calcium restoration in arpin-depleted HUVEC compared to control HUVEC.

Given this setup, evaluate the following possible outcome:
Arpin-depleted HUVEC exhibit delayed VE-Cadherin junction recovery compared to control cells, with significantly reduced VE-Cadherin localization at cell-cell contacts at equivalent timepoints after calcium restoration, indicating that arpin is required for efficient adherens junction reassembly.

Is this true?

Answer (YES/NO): NO